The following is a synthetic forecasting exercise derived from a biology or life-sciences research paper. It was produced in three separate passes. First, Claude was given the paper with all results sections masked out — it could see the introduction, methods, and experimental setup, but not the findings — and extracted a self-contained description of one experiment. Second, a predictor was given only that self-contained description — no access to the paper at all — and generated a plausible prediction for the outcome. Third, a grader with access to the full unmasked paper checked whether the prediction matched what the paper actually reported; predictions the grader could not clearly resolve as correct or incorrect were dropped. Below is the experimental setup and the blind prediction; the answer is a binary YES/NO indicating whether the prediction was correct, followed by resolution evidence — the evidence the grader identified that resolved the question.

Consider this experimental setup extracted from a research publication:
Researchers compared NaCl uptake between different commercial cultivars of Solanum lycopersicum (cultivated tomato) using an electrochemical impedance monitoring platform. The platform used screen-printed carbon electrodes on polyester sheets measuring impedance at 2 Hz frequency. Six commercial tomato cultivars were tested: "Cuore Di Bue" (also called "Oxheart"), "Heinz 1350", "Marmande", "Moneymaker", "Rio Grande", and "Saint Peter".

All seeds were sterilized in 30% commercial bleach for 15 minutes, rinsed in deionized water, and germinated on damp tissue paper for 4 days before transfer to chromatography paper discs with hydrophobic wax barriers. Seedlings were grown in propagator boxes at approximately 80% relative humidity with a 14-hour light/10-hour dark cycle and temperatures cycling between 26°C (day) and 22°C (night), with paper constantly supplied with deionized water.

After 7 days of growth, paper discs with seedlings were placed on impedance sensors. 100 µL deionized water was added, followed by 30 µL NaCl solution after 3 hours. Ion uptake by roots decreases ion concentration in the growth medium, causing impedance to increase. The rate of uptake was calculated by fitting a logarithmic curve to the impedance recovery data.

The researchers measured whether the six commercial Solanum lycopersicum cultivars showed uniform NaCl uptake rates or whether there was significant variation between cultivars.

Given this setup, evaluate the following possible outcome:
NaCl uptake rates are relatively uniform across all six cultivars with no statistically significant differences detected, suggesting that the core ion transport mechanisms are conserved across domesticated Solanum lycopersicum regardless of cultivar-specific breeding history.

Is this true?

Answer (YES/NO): NO